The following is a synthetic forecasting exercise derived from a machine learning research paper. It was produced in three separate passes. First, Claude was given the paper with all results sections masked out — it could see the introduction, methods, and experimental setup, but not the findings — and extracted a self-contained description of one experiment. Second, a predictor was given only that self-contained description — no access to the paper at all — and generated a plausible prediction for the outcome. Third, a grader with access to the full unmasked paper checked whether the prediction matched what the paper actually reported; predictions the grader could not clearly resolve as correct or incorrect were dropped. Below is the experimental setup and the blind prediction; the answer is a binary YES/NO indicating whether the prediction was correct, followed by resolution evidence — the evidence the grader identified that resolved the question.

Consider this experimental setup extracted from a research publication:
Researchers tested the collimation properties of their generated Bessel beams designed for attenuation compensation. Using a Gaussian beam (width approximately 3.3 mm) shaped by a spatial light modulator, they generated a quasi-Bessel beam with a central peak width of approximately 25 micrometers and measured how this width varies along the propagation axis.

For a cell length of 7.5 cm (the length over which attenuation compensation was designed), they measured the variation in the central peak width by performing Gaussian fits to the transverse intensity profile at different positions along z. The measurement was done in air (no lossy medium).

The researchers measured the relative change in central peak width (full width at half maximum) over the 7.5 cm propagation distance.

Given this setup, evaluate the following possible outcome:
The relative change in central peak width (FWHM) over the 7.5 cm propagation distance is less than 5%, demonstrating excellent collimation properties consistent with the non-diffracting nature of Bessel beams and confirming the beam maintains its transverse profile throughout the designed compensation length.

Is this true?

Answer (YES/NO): YES